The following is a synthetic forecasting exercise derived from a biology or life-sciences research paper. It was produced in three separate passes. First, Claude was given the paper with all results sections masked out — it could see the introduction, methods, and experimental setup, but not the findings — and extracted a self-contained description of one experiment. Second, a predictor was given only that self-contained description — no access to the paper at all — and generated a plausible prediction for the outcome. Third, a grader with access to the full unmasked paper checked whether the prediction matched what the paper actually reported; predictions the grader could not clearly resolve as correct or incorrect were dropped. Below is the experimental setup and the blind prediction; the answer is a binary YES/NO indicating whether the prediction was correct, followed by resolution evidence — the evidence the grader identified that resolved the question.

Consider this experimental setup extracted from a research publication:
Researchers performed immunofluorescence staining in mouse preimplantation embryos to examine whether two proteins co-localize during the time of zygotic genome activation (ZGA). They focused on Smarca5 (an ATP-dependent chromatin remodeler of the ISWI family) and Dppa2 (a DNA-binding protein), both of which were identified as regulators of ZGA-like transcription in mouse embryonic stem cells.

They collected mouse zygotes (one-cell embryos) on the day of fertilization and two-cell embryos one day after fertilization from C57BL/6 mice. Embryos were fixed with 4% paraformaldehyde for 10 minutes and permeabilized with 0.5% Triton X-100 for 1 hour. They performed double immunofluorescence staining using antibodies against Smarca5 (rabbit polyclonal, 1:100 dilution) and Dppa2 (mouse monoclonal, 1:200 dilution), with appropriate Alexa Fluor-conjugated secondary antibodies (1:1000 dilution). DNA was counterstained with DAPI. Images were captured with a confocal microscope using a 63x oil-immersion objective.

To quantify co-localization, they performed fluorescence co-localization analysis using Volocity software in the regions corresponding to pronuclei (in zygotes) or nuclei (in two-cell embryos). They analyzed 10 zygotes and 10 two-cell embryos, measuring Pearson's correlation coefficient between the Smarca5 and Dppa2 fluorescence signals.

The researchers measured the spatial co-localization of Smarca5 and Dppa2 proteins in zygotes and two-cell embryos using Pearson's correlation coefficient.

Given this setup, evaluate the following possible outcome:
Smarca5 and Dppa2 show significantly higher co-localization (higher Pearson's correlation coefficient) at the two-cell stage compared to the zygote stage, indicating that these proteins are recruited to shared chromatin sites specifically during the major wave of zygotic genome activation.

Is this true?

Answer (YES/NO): YES